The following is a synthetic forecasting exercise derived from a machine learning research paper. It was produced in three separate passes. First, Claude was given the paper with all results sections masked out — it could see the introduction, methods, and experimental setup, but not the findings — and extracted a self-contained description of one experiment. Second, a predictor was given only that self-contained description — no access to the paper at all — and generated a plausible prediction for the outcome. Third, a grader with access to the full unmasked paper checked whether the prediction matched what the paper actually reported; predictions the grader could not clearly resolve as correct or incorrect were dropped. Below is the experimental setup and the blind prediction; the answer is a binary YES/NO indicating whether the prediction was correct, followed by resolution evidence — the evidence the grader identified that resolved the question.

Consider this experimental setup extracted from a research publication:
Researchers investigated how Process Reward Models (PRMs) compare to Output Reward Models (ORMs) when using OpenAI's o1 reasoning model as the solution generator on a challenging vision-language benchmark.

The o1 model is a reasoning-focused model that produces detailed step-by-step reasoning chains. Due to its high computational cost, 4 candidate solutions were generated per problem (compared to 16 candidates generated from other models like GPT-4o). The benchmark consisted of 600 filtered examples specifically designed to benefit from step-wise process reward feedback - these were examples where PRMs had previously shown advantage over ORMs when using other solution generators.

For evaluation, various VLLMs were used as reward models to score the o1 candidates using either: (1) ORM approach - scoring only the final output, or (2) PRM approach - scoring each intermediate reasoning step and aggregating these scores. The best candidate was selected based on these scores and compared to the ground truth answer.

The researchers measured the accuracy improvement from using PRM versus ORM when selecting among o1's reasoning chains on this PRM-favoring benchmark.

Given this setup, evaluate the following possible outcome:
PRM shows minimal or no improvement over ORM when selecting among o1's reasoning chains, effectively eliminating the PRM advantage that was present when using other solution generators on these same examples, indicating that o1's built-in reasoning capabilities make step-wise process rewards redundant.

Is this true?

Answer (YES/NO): YES